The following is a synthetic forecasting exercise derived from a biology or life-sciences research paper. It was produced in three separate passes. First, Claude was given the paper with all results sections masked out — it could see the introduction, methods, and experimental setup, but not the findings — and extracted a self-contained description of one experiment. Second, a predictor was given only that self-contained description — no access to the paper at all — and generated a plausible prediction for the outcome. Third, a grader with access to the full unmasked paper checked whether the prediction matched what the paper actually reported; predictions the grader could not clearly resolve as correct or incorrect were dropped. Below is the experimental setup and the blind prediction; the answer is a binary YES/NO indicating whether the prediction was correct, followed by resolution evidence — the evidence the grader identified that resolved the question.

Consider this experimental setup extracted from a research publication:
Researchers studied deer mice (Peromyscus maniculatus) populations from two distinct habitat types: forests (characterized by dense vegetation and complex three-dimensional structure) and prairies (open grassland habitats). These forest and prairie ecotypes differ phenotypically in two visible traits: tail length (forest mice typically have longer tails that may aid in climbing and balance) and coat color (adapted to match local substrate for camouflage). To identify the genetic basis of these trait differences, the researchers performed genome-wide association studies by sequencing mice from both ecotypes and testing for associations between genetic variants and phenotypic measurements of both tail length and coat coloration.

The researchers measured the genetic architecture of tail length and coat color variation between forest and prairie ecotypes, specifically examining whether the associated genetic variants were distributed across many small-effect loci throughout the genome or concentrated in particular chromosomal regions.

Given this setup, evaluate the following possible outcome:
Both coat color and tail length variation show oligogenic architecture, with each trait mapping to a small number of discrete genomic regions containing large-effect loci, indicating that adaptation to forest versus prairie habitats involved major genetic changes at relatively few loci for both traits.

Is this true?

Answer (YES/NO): NO